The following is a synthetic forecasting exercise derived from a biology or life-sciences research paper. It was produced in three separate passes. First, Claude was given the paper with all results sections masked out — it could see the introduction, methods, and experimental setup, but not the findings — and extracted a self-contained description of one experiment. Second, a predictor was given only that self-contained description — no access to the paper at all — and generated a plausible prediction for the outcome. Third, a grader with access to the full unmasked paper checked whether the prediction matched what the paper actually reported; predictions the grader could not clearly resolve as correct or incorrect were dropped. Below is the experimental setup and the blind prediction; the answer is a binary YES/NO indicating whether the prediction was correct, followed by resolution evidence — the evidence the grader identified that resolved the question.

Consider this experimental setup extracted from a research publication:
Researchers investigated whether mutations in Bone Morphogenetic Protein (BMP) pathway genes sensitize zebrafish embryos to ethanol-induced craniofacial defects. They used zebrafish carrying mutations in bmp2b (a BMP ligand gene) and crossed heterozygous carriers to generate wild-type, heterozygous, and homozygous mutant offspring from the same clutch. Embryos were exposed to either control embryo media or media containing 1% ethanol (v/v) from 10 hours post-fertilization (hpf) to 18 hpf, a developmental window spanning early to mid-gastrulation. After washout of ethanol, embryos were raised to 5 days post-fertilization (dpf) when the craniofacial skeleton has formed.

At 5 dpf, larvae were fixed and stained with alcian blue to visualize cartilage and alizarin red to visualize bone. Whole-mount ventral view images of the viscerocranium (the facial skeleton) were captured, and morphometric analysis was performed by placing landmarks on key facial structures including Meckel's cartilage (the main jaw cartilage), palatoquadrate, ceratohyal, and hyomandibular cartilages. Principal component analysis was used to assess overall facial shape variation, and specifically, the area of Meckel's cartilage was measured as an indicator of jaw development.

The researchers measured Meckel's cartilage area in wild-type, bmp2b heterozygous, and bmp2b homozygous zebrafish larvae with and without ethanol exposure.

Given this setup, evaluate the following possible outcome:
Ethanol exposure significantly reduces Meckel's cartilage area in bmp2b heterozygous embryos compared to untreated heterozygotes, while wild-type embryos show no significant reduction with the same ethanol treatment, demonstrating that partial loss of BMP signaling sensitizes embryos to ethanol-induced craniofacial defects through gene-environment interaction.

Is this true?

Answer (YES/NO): YES